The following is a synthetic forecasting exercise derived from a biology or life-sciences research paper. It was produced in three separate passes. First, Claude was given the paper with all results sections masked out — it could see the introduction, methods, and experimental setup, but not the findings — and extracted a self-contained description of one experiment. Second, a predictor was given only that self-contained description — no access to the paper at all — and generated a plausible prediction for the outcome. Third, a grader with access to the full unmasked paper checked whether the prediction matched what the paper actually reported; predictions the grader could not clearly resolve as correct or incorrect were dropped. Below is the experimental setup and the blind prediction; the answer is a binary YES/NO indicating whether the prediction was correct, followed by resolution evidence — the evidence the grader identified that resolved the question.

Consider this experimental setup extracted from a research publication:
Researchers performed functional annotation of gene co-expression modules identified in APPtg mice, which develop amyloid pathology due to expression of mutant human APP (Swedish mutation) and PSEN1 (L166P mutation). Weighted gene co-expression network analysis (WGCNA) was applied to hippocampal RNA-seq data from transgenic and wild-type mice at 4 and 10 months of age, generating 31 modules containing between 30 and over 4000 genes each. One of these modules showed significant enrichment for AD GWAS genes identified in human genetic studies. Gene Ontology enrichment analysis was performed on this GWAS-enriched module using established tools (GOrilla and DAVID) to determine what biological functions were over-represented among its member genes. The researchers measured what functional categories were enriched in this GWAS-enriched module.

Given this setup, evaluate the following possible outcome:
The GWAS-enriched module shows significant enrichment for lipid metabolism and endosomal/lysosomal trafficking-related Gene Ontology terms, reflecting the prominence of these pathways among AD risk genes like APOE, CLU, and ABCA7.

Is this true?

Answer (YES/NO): NO